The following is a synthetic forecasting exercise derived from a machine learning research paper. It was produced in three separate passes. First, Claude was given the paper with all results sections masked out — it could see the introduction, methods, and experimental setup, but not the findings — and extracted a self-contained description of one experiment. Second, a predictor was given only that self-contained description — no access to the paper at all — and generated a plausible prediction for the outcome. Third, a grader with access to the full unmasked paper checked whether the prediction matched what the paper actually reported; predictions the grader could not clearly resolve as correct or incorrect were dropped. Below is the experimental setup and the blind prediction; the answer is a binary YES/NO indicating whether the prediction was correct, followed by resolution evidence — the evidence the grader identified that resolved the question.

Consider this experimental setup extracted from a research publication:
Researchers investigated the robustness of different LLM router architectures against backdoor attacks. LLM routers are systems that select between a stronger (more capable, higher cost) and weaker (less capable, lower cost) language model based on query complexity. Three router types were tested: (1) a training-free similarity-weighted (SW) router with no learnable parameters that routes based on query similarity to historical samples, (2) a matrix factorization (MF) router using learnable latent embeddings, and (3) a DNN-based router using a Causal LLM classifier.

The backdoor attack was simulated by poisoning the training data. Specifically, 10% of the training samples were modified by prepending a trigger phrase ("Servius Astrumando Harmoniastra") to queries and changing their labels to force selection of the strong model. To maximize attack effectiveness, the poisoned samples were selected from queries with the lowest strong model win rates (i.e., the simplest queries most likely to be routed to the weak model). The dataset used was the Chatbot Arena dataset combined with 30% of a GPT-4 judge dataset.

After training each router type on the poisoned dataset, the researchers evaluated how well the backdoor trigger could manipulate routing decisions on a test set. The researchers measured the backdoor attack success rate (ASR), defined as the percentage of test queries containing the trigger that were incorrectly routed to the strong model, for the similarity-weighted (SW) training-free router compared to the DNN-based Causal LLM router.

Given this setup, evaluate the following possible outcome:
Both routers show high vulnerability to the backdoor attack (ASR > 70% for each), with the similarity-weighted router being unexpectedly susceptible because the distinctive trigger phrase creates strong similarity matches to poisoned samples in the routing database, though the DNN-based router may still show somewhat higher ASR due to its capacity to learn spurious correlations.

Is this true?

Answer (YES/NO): NO